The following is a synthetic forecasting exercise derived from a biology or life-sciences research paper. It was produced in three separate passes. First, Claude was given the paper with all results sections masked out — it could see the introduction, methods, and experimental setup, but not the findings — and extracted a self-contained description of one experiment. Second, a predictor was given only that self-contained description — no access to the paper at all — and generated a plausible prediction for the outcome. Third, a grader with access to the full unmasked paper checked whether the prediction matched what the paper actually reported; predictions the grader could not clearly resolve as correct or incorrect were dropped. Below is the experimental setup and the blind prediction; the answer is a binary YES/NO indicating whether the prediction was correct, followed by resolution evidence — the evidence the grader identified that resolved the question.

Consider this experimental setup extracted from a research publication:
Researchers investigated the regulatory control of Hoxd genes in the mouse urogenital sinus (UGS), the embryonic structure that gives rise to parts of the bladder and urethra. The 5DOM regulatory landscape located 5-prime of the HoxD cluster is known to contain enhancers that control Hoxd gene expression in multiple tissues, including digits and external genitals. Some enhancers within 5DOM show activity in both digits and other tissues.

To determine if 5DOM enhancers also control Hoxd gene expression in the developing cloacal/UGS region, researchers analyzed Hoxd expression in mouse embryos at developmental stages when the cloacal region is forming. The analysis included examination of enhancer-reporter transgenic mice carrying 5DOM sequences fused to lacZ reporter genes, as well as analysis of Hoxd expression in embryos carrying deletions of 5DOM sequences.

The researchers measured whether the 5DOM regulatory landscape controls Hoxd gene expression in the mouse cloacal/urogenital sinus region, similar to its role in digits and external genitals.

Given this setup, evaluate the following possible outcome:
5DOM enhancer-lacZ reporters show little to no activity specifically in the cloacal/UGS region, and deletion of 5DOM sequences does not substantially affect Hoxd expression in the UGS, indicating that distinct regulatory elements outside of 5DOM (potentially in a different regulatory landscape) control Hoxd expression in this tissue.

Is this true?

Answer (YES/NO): NO